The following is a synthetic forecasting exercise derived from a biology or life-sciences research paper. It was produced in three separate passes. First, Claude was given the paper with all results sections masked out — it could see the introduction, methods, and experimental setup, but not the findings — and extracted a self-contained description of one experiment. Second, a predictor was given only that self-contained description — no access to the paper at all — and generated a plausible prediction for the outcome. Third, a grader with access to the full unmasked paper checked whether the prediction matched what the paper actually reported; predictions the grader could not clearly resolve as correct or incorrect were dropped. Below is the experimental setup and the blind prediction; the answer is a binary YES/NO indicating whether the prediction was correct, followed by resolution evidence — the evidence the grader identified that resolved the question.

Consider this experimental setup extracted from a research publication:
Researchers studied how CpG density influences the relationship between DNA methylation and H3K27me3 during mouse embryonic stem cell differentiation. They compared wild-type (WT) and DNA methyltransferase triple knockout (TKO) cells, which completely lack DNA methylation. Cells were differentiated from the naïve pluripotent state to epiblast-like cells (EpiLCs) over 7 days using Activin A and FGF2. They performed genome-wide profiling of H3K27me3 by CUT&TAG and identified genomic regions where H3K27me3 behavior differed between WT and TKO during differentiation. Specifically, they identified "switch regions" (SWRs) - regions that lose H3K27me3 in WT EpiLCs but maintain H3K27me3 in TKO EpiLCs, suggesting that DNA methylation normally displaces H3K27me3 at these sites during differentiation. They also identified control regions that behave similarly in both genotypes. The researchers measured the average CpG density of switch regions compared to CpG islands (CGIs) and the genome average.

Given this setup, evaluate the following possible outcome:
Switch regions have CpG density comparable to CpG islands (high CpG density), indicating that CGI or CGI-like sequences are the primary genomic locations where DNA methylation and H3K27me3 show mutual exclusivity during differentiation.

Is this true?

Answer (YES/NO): NO